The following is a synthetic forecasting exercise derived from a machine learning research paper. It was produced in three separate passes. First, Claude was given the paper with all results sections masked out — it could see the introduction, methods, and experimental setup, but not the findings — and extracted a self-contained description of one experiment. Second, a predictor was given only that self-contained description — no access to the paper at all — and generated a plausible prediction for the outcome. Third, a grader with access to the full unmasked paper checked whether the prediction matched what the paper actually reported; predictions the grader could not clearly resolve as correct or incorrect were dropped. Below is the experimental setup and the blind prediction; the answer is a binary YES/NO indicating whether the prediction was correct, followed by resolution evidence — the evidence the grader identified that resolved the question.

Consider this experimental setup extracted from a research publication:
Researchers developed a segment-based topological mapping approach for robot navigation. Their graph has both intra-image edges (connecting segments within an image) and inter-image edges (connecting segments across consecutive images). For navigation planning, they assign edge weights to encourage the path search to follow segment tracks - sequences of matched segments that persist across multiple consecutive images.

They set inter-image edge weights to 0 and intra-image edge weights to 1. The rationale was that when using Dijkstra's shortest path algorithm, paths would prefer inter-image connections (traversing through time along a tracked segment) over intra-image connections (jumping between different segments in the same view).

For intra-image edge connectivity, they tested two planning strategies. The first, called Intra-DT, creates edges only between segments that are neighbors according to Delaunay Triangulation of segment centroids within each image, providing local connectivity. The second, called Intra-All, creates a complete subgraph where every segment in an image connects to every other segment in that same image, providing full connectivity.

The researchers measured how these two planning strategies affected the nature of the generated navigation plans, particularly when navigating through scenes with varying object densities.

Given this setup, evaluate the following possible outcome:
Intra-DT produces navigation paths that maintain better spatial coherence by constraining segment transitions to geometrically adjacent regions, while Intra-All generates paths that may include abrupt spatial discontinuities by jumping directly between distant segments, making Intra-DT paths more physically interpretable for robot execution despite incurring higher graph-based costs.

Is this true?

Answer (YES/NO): YES